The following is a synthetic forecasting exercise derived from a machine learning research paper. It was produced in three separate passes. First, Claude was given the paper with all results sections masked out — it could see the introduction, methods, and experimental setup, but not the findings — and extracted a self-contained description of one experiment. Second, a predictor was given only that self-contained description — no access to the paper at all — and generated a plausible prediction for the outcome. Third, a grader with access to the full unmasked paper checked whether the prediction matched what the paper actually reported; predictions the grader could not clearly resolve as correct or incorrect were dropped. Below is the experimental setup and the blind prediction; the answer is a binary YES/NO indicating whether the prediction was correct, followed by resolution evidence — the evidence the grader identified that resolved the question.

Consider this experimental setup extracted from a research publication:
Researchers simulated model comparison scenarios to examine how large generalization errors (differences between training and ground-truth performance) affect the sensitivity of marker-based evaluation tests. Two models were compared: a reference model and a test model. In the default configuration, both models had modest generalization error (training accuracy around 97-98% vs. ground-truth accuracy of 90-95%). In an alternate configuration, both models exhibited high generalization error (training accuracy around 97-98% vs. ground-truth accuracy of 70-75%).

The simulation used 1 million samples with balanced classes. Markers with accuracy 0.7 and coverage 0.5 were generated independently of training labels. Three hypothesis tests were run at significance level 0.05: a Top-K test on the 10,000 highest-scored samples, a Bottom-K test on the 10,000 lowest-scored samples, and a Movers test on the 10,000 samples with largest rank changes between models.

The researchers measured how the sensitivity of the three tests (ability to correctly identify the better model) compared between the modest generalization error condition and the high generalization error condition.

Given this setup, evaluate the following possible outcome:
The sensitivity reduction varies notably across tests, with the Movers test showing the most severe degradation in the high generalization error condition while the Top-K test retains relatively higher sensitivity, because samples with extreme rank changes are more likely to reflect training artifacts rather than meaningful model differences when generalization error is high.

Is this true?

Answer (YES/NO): NO